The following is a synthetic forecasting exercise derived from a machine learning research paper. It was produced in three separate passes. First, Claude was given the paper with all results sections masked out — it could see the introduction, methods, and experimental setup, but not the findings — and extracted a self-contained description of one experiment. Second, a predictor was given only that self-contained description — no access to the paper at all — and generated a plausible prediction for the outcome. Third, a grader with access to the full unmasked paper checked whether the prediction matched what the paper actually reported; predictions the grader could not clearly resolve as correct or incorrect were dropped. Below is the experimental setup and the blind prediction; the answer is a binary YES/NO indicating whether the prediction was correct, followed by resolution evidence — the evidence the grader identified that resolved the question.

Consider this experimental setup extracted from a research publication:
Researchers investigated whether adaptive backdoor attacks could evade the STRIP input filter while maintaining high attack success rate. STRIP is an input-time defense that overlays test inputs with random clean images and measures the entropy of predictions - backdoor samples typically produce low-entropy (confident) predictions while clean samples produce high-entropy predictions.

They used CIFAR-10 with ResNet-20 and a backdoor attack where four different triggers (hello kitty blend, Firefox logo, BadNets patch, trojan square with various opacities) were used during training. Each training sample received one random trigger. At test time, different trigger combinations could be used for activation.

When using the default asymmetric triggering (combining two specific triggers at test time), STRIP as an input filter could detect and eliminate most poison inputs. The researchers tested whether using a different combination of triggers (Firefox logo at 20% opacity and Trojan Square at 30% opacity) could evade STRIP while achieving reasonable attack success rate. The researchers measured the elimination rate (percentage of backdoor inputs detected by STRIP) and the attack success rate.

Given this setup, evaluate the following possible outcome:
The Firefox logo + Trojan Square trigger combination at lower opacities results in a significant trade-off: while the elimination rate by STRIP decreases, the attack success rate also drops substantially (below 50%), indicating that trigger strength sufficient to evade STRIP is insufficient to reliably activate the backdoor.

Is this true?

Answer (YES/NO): NO